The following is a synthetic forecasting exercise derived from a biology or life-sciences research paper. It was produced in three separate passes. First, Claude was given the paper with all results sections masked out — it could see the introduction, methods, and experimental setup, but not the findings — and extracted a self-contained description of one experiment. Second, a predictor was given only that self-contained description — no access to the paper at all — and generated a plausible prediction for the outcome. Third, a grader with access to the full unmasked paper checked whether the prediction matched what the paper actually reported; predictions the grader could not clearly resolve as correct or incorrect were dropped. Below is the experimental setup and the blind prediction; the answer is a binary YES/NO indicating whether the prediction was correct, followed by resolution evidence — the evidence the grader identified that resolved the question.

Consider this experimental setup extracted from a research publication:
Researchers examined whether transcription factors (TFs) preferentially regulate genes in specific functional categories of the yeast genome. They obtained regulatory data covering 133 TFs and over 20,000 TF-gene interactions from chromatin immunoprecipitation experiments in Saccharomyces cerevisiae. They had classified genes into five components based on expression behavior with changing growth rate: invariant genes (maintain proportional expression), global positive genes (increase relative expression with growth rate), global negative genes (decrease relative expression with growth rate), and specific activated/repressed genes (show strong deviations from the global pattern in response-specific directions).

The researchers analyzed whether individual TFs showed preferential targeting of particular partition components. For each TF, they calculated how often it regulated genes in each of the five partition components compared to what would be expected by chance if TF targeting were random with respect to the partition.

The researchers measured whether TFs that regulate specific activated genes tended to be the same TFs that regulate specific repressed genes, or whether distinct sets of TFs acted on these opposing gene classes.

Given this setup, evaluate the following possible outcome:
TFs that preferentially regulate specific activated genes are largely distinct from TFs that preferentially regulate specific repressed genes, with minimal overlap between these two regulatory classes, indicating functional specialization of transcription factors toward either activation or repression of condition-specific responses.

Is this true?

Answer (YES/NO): NO